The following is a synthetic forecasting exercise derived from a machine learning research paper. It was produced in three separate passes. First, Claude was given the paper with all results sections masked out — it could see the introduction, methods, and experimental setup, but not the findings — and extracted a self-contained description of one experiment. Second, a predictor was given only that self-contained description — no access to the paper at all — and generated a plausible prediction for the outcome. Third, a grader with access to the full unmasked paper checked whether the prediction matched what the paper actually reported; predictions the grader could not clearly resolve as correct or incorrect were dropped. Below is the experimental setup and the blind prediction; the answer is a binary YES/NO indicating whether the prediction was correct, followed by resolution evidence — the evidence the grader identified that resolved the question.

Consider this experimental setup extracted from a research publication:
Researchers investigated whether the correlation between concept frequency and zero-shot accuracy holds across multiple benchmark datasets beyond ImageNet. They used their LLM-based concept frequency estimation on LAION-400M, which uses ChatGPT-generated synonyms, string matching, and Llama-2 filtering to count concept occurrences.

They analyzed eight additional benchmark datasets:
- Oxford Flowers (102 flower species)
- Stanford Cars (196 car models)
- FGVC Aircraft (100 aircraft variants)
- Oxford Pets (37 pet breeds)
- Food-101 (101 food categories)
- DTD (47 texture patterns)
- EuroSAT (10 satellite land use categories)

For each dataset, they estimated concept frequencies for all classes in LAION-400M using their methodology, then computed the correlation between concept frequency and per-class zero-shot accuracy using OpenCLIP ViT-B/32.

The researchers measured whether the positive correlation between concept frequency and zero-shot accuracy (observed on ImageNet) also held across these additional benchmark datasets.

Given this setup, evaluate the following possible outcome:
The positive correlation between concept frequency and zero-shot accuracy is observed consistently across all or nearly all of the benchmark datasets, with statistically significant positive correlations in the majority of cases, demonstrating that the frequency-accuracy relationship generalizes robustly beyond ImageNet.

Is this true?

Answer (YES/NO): YES